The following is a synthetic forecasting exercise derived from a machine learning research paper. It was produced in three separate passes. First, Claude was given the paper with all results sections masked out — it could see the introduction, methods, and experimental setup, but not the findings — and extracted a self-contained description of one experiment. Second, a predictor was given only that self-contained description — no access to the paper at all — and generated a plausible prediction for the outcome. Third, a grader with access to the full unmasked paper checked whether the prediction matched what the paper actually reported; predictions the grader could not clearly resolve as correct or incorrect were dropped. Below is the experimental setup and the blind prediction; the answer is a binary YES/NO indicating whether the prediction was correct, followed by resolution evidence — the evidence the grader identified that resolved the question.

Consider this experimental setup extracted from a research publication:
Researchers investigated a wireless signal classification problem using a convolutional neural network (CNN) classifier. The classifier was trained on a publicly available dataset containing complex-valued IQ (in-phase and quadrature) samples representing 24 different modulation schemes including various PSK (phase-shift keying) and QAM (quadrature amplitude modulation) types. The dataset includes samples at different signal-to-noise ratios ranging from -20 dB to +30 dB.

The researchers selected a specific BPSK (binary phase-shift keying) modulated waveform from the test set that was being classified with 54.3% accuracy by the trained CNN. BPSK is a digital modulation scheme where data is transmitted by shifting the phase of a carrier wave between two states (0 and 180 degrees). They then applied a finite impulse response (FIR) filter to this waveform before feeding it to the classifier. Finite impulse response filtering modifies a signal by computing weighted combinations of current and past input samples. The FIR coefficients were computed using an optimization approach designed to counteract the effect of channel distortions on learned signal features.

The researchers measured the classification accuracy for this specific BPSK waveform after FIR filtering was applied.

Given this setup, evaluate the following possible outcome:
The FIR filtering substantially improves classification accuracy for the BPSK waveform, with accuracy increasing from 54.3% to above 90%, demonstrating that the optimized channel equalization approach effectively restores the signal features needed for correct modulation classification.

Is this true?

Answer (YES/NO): NO